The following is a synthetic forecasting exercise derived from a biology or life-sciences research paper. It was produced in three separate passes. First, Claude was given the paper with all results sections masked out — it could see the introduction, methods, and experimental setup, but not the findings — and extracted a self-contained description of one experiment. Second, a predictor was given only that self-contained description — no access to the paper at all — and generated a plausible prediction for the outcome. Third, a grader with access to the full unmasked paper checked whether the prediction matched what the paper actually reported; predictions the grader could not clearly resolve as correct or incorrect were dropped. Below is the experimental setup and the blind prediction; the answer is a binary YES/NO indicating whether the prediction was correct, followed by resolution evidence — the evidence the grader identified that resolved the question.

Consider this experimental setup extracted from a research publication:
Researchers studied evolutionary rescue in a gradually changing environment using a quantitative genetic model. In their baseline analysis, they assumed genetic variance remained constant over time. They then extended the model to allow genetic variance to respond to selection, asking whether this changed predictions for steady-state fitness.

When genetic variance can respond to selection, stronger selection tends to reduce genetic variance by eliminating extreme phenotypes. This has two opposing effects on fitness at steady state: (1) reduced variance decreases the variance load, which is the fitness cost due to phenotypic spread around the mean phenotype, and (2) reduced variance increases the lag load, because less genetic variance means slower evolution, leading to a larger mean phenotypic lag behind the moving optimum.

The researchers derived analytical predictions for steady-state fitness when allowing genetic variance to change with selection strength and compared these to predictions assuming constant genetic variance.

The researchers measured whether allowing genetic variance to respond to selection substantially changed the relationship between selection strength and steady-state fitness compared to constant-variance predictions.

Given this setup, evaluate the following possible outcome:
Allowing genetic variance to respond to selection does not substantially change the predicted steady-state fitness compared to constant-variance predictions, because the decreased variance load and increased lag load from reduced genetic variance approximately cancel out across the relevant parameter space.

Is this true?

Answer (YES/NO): YES